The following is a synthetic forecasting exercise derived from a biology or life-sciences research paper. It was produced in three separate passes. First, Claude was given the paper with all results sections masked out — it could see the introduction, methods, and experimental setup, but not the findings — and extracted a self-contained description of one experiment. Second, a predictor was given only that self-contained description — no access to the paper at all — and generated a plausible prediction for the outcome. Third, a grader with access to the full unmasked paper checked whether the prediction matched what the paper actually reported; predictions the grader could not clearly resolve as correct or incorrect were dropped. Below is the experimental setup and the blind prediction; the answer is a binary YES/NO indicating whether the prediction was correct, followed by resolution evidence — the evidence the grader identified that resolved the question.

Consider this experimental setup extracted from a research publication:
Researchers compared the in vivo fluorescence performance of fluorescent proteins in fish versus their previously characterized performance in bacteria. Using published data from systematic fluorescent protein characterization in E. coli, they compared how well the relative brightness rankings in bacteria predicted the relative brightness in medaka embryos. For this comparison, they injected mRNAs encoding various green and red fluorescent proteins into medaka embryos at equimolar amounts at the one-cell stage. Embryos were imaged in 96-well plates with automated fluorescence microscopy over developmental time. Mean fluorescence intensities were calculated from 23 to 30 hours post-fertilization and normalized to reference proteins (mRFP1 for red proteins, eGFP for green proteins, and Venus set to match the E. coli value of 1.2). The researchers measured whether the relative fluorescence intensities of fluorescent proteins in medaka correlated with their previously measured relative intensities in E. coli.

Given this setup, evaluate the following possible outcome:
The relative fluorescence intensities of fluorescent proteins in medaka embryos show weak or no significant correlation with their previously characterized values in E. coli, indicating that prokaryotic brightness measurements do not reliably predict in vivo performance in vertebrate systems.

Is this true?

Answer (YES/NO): NO